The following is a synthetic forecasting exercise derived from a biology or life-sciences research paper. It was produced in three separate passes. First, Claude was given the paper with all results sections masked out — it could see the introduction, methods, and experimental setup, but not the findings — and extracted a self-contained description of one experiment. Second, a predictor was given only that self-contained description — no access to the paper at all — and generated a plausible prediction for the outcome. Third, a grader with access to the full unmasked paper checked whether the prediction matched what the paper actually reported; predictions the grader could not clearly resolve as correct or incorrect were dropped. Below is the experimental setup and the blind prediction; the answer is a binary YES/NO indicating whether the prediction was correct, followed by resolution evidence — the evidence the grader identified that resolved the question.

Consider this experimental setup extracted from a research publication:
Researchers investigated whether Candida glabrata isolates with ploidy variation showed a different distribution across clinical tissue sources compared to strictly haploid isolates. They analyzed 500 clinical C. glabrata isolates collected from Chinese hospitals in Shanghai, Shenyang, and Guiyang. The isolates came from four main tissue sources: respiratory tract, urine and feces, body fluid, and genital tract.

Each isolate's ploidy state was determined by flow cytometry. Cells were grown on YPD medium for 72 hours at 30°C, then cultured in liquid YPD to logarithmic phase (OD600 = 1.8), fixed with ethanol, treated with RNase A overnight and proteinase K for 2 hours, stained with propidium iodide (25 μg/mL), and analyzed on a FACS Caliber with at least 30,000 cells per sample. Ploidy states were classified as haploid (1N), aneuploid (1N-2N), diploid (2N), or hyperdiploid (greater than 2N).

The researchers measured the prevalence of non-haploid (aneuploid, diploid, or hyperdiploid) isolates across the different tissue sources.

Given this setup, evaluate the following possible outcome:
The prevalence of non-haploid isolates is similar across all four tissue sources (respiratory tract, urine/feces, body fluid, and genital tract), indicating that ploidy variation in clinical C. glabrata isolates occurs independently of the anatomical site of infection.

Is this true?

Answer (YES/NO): YES